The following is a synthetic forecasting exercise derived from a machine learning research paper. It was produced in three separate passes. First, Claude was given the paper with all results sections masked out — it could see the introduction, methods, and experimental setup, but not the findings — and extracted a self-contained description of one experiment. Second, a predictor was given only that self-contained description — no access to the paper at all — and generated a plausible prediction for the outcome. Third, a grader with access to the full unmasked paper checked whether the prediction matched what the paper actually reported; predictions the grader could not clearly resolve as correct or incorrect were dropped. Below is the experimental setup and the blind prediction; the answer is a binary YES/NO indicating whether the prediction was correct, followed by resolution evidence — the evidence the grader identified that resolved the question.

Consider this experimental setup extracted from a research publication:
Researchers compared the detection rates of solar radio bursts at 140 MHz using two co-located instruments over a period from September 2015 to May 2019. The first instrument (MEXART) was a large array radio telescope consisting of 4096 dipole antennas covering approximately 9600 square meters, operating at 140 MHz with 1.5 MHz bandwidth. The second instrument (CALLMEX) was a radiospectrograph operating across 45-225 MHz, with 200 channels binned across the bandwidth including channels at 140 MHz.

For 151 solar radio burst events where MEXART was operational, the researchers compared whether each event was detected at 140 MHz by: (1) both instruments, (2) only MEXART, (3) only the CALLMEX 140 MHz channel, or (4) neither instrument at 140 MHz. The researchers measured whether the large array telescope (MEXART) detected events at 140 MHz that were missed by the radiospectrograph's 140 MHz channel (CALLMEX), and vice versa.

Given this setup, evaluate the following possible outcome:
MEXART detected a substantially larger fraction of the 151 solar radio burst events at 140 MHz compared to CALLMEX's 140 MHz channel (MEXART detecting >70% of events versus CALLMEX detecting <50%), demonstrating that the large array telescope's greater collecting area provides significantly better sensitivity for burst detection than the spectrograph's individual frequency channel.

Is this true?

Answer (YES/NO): NO